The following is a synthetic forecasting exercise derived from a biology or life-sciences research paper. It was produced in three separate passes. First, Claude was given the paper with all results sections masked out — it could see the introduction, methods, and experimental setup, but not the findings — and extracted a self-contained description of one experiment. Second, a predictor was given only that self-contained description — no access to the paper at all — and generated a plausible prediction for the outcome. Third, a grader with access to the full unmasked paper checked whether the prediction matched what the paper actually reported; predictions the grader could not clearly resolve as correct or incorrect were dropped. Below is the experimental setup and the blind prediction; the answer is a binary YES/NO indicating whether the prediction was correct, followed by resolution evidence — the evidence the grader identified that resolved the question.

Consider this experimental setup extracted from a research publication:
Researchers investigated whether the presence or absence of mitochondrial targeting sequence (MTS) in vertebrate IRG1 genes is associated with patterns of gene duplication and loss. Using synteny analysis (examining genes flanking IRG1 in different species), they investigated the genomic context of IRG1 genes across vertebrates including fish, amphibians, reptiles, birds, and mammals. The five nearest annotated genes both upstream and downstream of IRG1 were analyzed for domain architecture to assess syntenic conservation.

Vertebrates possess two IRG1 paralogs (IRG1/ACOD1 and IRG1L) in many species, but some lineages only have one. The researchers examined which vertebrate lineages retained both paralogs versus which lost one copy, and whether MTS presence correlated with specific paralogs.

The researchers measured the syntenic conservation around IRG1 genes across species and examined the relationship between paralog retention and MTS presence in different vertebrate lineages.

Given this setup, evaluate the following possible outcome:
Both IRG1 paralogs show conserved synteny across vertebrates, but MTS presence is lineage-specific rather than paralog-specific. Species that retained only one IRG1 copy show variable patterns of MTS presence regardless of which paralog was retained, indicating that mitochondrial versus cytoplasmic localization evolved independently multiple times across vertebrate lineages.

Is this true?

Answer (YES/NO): NO